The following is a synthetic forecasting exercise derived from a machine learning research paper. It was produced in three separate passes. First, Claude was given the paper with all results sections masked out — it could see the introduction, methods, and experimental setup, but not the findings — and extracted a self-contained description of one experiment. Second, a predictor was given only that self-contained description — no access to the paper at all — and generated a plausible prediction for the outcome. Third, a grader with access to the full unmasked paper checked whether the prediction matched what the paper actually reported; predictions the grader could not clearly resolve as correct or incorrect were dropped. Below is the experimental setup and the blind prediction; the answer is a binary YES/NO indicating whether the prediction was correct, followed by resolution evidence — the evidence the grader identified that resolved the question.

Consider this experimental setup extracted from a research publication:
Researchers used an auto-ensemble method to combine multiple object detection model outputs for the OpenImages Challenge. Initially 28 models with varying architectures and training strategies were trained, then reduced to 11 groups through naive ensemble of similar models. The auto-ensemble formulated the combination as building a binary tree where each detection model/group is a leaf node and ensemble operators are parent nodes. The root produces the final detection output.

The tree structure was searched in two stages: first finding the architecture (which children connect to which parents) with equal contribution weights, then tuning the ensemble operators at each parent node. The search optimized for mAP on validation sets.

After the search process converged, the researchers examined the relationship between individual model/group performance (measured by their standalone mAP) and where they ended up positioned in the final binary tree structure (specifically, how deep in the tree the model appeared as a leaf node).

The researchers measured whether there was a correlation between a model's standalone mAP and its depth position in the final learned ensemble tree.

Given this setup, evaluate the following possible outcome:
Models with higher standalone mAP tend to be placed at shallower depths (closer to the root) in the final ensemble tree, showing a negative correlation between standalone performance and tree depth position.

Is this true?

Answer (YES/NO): YES